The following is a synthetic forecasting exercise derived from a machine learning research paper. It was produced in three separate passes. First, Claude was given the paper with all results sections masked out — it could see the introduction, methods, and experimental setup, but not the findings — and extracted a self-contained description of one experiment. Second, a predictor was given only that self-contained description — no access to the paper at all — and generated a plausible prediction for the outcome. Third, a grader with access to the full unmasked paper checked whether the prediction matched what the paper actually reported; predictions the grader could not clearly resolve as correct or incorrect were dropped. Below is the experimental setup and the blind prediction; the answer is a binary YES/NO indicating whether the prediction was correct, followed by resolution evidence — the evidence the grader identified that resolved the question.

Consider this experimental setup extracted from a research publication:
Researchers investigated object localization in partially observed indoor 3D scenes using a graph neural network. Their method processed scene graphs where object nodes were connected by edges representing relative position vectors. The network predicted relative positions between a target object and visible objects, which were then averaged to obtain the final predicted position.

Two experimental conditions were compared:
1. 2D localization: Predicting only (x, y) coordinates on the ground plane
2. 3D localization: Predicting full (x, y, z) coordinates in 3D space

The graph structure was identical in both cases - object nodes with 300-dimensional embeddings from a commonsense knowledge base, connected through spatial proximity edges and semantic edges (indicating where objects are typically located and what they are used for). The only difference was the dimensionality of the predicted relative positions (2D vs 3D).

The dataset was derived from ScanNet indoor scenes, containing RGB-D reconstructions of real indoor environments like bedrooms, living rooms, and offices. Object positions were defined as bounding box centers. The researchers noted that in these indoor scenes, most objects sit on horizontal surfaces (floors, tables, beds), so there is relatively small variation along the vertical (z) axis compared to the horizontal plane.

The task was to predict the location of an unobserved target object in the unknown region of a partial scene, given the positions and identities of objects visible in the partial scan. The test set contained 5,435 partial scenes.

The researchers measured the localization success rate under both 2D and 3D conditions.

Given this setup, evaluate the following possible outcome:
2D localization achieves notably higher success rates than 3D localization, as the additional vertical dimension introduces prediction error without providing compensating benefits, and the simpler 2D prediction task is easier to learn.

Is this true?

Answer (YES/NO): YES